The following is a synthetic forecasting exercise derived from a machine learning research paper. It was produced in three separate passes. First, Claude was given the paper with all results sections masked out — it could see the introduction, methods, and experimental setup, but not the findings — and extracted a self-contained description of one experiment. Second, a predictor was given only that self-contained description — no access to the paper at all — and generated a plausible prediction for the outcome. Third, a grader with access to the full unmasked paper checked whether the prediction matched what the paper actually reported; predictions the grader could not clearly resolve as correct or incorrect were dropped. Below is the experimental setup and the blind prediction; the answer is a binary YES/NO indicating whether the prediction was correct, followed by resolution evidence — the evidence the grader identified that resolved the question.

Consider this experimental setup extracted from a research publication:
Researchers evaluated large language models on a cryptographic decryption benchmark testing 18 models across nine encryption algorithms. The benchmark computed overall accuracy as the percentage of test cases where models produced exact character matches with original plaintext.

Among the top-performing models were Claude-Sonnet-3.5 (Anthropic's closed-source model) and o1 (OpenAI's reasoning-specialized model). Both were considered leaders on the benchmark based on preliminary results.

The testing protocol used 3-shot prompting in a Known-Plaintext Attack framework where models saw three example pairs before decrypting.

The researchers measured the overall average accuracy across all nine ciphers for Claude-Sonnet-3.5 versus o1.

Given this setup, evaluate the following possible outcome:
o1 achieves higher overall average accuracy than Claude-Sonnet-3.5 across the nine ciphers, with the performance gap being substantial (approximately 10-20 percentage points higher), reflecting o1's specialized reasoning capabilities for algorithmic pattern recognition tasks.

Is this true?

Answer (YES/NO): NO